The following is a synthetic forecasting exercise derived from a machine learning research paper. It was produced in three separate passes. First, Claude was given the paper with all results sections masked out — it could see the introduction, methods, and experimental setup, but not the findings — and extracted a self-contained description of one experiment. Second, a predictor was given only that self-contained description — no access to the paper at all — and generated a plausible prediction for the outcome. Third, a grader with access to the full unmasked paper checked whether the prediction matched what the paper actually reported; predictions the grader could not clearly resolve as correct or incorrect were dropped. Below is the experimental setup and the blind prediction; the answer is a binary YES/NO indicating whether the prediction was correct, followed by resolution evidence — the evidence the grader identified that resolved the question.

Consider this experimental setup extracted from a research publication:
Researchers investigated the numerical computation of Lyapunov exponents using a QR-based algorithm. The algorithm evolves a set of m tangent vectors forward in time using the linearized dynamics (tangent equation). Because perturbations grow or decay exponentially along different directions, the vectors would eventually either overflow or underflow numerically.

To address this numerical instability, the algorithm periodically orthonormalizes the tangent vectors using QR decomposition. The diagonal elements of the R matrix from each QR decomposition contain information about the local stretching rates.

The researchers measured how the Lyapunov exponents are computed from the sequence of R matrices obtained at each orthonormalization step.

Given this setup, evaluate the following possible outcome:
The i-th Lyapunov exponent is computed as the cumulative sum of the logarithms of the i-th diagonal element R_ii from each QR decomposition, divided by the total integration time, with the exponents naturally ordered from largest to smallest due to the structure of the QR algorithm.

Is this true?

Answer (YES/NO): YES